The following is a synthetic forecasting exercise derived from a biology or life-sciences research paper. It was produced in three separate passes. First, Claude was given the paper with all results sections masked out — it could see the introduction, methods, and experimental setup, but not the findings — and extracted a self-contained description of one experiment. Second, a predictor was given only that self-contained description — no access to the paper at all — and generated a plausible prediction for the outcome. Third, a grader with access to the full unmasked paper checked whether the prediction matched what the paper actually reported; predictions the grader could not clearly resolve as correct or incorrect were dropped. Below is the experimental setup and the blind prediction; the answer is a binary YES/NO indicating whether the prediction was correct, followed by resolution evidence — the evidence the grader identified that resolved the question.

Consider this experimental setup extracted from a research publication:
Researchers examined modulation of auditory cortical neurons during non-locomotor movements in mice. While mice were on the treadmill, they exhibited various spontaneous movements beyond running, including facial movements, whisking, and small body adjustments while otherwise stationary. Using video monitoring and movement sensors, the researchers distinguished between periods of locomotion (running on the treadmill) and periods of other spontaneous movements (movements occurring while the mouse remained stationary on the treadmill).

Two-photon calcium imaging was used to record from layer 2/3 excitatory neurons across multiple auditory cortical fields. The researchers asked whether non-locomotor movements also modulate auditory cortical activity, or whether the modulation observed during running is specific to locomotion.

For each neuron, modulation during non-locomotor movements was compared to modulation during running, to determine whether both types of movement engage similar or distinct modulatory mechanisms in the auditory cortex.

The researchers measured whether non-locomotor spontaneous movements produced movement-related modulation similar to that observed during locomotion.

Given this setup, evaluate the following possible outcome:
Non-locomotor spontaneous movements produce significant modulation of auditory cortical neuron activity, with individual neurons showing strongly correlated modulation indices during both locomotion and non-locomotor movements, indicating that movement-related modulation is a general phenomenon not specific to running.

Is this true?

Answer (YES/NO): NO